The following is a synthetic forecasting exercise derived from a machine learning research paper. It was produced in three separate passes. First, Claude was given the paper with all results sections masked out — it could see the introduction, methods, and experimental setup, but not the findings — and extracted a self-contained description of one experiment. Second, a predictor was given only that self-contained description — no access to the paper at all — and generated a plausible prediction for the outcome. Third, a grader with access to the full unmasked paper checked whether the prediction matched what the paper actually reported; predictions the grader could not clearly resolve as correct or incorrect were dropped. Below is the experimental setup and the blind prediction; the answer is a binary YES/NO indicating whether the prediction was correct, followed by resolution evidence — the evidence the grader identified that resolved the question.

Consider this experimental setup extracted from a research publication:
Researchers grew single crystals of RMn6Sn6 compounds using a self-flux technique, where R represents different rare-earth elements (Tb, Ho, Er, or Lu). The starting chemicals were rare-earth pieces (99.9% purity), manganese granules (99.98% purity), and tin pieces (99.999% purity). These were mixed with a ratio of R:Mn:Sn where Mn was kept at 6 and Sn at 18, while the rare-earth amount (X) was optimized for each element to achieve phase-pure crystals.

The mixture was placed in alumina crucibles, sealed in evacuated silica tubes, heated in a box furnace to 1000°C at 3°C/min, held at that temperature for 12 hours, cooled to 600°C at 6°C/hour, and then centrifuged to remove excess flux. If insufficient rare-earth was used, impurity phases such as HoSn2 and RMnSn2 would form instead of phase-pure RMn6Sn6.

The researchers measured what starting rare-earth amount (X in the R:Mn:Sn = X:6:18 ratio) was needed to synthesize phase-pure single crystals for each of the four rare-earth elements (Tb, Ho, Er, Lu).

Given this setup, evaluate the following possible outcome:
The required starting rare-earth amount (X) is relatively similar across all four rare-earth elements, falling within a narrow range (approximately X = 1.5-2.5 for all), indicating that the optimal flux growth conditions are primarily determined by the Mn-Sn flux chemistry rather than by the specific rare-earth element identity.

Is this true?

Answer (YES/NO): NO